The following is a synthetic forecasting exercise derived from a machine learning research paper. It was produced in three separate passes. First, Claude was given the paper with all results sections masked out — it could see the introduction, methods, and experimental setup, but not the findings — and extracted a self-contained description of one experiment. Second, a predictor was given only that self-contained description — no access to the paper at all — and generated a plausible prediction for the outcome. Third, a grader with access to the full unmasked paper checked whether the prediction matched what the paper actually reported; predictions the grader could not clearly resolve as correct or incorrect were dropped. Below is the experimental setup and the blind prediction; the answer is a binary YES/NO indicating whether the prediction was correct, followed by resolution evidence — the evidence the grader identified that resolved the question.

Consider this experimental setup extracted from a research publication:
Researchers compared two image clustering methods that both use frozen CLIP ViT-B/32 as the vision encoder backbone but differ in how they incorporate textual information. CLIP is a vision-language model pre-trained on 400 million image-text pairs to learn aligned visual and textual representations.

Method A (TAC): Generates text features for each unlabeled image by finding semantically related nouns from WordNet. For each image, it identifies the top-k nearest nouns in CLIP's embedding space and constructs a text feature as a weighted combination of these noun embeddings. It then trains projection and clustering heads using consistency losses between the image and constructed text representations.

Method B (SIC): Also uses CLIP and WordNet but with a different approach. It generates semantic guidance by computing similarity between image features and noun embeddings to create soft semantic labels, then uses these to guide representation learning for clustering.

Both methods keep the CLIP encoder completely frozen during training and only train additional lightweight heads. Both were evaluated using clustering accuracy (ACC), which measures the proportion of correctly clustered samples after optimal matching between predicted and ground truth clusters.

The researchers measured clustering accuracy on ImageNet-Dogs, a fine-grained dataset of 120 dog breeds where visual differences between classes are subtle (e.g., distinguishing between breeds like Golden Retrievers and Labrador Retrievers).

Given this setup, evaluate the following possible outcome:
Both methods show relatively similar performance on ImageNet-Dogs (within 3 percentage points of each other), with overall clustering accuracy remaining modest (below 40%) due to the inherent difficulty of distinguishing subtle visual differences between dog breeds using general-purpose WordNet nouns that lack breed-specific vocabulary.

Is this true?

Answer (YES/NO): NO